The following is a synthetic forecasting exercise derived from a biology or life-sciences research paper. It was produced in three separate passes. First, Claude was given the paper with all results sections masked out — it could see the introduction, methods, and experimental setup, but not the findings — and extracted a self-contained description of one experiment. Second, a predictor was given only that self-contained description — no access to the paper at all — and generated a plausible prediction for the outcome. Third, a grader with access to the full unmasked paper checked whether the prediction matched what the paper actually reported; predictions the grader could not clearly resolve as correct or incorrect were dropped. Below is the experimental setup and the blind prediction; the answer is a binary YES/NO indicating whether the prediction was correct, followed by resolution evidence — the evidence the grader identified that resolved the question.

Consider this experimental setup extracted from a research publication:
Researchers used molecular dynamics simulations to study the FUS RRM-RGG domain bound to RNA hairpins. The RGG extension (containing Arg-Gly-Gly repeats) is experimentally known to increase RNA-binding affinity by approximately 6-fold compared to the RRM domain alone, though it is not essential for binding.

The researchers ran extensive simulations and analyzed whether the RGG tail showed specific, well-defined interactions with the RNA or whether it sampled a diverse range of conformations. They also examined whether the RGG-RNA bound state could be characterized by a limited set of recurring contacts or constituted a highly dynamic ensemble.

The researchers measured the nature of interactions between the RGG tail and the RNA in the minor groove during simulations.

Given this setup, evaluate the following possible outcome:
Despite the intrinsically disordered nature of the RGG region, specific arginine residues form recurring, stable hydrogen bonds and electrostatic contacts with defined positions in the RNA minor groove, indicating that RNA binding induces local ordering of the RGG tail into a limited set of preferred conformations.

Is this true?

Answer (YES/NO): NO